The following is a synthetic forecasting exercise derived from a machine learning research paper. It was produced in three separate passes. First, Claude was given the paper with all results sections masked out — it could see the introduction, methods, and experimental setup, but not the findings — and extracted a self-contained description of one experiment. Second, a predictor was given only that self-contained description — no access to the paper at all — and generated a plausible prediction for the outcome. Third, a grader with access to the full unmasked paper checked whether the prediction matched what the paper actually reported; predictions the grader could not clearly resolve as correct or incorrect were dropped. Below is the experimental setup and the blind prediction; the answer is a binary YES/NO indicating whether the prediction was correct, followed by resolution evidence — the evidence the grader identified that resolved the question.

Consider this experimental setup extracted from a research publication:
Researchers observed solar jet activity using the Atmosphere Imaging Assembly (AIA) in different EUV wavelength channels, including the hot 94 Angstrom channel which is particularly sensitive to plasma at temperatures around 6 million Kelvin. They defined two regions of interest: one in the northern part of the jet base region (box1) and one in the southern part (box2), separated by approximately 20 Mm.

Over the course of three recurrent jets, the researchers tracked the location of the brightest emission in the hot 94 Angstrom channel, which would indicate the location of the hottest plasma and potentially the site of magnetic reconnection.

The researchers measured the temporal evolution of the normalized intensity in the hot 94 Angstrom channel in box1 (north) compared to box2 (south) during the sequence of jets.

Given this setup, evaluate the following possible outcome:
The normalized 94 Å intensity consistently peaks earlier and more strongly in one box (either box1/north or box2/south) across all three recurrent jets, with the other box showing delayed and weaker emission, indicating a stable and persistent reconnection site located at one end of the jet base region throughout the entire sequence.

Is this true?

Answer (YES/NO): NO